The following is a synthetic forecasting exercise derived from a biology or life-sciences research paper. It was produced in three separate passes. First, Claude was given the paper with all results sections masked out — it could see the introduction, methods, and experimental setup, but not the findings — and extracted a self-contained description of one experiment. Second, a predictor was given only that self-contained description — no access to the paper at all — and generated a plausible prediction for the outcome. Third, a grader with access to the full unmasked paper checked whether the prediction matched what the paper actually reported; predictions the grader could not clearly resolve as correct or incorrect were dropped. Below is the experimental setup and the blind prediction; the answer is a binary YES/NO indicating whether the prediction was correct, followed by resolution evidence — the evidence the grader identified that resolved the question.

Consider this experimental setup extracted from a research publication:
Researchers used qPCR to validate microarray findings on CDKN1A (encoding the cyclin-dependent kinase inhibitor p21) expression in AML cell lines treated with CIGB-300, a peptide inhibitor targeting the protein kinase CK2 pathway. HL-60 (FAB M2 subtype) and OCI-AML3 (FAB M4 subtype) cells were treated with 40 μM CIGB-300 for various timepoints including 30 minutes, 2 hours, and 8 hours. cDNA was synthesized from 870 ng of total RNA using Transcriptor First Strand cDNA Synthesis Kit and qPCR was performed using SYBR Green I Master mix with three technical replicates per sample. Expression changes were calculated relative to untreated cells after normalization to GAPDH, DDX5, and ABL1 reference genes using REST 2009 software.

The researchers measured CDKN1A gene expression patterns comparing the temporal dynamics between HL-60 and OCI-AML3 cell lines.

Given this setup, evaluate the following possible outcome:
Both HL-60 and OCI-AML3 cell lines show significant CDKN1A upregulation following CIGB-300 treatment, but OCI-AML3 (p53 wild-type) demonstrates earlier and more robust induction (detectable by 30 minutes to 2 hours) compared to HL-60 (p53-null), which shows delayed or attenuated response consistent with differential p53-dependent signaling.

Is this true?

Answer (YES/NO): NO